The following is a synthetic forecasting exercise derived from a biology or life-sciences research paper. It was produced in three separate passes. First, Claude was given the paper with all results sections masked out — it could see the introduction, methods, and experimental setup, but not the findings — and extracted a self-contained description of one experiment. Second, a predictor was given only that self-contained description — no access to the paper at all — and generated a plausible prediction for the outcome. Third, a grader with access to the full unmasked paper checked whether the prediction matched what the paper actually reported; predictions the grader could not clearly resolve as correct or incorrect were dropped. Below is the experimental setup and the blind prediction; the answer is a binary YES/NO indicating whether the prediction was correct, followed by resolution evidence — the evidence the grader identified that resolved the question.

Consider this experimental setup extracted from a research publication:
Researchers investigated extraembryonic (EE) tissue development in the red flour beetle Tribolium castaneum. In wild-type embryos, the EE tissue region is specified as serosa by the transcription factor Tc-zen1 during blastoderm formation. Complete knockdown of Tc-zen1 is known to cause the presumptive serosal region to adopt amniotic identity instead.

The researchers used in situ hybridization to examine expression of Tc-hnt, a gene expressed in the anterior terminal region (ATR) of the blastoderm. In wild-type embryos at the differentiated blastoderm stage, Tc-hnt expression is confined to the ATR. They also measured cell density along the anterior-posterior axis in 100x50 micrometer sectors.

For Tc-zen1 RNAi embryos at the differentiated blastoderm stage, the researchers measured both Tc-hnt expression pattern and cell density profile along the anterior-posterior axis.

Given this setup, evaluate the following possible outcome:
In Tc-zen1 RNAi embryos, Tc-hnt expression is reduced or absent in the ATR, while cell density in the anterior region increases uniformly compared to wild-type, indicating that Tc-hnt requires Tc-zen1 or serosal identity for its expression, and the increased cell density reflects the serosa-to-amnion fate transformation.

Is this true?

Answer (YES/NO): NO